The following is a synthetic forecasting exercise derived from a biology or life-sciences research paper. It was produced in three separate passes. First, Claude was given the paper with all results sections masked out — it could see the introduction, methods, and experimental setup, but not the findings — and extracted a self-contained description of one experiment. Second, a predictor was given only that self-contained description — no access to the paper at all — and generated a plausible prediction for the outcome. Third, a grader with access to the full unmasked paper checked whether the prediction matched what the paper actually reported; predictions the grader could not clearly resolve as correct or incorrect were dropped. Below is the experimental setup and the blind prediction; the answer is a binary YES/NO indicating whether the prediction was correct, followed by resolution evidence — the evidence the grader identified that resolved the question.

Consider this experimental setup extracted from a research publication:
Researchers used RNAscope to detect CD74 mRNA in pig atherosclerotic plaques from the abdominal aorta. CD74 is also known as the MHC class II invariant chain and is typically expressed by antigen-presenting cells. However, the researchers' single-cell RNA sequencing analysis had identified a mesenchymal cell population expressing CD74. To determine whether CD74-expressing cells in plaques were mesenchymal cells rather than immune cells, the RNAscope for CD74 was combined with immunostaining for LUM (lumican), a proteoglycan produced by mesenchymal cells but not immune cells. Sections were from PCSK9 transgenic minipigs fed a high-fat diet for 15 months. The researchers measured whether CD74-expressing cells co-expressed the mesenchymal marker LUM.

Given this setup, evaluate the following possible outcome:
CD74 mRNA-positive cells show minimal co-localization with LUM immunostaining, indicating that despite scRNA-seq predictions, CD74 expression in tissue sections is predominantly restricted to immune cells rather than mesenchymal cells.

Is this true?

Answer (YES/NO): NO